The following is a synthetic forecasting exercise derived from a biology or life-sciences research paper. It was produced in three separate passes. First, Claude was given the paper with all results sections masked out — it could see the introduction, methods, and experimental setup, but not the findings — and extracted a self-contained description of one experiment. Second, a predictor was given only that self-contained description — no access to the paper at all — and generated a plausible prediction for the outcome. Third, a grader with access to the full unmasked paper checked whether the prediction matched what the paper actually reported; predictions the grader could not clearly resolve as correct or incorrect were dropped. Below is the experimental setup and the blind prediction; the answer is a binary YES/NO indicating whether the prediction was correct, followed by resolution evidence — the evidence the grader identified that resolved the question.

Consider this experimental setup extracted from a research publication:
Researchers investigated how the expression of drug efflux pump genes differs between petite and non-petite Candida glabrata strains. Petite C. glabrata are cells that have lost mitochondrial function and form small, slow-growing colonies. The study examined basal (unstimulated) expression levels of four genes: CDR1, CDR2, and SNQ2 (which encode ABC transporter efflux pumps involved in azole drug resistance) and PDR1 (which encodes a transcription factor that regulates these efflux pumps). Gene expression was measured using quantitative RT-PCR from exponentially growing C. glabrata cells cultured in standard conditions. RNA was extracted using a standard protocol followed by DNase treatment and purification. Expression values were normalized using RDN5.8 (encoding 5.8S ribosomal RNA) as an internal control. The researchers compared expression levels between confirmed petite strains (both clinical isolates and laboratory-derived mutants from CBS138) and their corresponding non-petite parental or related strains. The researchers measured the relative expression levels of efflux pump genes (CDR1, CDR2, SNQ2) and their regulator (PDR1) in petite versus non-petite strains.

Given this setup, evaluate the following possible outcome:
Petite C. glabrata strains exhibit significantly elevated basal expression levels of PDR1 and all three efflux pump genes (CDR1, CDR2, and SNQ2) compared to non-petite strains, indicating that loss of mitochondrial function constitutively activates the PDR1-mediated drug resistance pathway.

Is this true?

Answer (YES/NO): YES